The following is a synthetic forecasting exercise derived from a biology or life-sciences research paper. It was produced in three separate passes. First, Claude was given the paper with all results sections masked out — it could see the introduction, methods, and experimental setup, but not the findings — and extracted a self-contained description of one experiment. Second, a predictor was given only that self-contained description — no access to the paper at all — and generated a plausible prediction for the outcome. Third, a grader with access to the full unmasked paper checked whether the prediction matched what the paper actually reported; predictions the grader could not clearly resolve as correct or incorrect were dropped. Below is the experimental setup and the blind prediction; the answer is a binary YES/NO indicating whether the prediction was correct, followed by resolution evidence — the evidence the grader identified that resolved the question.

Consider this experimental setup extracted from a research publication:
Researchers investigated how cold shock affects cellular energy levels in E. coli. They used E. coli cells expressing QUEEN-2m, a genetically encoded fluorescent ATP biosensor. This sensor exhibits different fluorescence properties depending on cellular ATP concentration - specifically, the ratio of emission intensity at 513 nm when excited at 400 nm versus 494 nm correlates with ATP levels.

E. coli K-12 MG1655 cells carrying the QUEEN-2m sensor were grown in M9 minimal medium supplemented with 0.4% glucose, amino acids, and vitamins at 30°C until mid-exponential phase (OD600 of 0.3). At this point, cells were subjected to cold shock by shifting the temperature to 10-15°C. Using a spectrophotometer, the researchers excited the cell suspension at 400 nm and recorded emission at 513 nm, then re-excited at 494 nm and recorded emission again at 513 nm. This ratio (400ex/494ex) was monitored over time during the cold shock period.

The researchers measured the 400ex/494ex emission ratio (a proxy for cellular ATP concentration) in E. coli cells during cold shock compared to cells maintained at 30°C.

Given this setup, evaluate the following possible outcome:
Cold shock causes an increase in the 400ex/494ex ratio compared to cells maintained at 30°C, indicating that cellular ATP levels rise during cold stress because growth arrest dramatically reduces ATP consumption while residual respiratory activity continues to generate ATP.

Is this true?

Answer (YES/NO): NO